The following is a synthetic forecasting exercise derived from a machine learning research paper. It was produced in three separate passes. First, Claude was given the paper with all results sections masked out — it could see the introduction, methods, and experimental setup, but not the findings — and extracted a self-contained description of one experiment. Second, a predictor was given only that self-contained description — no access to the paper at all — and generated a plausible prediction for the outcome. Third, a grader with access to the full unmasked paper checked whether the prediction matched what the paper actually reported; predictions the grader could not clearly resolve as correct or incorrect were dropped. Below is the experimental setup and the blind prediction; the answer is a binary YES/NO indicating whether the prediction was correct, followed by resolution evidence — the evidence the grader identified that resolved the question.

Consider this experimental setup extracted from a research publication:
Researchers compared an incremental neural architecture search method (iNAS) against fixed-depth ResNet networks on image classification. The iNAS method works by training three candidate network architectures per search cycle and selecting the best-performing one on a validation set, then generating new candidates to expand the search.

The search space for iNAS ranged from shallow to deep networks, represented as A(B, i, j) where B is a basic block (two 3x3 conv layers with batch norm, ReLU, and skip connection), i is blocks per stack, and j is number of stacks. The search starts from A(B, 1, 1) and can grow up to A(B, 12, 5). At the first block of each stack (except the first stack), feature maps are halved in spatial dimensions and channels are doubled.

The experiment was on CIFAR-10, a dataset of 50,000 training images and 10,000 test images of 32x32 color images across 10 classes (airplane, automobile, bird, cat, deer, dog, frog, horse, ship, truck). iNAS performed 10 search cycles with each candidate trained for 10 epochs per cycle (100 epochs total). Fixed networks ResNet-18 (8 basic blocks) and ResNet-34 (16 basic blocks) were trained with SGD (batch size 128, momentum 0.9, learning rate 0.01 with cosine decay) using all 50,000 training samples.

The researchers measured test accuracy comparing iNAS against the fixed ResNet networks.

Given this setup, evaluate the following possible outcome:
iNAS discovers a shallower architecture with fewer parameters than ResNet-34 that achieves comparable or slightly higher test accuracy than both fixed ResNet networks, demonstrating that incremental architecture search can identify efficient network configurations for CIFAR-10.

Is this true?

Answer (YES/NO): NO